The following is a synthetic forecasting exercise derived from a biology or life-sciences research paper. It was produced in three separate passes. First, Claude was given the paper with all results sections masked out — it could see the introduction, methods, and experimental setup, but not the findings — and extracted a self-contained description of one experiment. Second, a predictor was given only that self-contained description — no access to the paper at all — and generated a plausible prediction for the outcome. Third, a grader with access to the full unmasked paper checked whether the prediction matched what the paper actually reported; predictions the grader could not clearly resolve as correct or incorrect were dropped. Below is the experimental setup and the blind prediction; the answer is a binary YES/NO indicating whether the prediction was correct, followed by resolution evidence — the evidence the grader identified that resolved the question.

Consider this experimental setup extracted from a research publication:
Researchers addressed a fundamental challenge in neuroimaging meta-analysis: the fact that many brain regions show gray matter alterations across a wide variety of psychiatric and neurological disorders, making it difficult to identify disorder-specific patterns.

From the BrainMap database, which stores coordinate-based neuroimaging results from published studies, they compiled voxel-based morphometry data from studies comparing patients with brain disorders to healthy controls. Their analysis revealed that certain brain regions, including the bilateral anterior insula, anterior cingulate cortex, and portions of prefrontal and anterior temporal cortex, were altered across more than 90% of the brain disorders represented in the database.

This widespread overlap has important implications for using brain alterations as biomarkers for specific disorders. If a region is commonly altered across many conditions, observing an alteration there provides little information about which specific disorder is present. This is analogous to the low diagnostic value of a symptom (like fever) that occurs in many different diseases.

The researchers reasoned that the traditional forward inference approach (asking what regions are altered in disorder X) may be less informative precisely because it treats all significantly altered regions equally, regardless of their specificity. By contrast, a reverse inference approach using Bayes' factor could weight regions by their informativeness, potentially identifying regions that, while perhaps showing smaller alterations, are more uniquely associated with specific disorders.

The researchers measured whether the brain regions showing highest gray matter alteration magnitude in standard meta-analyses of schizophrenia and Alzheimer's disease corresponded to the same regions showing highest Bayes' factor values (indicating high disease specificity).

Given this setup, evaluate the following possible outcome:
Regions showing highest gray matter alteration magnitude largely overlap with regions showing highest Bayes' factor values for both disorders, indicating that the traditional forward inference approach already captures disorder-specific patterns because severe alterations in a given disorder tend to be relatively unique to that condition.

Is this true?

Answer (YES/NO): NO